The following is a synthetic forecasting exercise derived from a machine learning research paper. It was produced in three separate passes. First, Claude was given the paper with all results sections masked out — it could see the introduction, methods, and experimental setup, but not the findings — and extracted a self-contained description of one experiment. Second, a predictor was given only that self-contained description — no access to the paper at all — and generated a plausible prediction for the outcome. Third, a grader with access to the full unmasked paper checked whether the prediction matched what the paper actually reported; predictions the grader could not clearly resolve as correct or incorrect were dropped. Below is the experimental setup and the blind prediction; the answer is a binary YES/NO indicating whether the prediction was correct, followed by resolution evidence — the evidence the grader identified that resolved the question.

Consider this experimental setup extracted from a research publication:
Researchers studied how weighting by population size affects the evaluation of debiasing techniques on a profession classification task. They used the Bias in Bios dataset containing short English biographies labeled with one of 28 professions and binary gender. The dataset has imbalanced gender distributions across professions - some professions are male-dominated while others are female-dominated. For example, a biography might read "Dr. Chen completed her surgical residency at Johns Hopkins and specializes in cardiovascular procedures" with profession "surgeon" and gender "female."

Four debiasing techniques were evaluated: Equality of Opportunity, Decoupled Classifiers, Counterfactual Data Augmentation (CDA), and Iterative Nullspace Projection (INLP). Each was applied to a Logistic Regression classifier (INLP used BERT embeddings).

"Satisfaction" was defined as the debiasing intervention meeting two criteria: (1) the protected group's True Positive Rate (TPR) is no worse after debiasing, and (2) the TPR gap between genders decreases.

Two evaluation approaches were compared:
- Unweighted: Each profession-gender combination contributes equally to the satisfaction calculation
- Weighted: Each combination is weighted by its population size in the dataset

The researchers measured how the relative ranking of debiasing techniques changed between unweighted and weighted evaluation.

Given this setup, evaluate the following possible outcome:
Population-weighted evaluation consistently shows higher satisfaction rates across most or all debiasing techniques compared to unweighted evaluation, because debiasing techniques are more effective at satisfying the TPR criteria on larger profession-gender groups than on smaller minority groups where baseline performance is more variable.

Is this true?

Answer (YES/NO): NO